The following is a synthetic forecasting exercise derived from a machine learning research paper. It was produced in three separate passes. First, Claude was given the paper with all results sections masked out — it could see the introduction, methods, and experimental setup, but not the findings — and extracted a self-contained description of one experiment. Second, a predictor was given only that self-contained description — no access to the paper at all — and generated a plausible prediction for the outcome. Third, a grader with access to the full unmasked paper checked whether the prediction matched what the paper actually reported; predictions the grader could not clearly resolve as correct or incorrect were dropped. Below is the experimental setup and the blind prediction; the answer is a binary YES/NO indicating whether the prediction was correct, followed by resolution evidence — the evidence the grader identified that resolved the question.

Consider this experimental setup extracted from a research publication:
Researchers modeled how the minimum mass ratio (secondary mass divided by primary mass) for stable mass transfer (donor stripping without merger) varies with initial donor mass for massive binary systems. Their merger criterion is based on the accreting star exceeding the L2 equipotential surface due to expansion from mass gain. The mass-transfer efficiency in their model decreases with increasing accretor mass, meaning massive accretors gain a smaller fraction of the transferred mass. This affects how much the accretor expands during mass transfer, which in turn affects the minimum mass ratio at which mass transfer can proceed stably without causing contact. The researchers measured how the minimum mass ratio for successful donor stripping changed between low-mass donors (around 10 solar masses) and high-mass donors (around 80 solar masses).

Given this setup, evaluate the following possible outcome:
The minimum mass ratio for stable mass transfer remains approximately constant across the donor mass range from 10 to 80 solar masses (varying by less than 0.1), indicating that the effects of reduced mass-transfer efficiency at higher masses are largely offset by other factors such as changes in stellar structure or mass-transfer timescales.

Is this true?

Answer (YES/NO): NO